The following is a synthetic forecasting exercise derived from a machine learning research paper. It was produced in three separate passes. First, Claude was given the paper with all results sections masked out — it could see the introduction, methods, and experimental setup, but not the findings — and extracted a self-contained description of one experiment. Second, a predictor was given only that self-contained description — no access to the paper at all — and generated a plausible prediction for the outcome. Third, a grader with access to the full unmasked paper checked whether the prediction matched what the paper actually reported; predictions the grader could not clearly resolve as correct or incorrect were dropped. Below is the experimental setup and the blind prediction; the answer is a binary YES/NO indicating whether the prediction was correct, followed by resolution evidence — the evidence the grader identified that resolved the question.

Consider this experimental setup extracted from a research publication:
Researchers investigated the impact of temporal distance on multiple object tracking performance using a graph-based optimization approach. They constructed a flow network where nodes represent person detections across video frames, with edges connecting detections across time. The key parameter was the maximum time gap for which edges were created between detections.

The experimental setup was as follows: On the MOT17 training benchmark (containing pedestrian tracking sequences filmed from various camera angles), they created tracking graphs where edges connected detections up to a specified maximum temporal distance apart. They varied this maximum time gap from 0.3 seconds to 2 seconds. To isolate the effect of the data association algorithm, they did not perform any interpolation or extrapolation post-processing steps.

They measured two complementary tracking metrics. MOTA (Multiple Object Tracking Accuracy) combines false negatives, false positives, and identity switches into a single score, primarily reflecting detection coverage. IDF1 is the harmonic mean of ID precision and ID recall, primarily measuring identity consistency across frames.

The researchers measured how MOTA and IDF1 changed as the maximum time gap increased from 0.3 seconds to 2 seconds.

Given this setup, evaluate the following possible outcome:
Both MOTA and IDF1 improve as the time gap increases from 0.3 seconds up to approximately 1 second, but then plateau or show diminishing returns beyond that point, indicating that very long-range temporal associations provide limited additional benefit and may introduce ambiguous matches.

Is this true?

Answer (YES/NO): NO